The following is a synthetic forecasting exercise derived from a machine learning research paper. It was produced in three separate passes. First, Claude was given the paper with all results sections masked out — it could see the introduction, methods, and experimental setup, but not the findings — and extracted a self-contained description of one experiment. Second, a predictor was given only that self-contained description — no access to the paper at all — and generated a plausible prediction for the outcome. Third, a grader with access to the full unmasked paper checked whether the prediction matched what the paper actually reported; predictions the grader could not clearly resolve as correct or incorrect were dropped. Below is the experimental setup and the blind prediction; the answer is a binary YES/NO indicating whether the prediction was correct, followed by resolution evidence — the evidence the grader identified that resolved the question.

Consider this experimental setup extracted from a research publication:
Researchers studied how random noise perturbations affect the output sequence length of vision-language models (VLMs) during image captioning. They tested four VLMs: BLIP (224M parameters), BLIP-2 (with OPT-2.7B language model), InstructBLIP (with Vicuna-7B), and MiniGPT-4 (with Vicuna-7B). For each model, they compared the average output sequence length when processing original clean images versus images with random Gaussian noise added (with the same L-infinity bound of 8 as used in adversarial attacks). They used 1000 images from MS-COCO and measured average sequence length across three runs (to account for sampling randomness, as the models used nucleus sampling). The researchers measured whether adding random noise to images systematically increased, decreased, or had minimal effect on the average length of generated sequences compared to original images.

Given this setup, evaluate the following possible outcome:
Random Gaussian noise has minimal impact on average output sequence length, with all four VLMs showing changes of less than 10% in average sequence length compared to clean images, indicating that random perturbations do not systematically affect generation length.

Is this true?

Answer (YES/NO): NO